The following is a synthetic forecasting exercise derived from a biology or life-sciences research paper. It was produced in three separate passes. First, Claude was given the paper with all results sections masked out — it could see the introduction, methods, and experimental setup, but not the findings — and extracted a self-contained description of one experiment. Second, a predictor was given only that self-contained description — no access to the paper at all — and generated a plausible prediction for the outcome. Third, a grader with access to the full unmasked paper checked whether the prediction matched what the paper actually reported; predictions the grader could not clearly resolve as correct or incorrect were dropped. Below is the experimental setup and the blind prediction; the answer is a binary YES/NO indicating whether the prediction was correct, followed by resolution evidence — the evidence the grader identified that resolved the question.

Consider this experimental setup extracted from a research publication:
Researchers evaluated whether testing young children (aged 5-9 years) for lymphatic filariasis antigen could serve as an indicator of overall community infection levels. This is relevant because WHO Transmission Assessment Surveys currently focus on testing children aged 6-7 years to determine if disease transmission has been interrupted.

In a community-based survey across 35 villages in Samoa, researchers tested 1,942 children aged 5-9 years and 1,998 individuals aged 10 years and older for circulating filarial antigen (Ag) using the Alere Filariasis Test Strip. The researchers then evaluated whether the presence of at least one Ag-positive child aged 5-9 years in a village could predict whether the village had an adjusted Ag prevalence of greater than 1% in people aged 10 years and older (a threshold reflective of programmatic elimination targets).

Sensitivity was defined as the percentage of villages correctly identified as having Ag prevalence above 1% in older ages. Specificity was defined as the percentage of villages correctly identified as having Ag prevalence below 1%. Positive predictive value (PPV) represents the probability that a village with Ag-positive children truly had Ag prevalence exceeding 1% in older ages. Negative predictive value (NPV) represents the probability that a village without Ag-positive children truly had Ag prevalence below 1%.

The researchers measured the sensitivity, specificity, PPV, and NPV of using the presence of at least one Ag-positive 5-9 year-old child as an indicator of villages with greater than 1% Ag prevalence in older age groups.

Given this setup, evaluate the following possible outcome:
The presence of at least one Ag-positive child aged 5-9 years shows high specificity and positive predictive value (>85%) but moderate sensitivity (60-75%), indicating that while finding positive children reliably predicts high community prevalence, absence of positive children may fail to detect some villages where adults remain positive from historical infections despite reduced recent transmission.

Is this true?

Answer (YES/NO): NO